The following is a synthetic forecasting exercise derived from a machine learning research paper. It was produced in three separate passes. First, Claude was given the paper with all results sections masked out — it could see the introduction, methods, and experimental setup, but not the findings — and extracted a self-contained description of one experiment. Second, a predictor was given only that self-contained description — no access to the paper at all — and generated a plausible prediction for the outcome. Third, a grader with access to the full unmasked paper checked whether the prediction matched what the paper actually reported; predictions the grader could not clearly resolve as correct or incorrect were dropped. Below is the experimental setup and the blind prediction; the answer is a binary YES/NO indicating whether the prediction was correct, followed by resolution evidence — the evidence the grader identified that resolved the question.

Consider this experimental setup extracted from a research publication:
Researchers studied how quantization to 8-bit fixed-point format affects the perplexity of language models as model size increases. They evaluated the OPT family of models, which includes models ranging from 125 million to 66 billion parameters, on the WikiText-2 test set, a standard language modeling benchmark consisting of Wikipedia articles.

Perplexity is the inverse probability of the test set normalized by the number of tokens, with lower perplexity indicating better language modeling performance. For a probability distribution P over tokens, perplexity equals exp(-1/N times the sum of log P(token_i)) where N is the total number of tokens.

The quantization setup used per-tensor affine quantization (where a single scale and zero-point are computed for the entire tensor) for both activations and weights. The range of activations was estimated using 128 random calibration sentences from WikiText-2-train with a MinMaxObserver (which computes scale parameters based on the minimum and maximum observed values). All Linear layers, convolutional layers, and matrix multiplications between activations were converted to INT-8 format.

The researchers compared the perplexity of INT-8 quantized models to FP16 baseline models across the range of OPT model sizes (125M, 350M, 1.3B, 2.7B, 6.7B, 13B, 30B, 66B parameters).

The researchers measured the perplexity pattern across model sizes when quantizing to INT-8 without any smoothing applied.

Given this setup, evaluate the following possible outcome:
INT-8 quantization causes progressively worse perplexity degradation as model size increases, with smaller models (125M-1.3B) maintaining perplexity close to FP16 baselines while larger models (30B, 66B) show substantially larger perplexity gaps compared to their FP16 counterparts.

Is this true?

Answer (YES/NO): NO